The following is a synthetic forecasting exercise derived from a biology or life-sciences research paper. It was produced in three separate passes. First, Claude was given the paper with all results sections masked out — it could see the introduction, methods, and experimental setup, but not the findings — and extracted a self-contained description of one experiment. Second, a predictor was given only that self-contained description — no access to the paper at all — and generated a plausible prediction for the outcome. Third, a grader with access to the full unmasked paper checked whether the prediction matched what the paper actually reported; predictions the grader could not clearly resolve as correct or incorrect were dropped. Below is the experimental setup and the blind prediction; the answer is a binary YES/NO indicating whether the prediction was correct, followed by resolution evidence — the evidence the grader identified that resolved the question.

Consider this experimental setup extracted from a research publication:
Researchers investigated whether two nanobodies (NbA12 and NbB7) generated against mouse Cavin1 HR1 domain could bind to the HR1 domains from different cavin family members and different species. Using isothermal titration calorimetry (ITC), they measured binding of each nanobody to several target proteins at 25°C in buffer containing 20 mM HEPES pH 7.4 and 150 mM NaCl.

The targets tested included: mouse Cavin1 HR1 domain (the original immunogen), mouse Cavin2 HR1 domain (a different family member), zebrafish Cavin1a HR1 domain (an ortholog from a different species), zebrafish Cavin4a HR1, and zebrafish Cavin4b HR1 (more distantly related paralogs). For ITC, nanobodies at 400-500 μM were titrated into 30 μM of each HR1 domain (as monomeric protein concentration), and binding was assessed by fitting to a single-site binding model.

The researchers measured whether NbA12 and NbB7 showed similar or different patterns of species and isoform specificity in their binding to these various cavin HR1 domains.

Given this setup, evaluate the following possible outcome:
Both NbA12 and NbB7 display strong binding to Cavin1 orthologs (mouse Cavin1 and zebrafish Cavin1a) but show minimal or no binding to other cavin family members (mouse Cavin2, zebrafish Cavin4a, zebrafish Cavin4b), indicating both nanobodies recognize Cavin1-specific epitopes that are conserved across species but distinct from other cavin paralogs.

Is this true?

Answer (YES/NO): NO